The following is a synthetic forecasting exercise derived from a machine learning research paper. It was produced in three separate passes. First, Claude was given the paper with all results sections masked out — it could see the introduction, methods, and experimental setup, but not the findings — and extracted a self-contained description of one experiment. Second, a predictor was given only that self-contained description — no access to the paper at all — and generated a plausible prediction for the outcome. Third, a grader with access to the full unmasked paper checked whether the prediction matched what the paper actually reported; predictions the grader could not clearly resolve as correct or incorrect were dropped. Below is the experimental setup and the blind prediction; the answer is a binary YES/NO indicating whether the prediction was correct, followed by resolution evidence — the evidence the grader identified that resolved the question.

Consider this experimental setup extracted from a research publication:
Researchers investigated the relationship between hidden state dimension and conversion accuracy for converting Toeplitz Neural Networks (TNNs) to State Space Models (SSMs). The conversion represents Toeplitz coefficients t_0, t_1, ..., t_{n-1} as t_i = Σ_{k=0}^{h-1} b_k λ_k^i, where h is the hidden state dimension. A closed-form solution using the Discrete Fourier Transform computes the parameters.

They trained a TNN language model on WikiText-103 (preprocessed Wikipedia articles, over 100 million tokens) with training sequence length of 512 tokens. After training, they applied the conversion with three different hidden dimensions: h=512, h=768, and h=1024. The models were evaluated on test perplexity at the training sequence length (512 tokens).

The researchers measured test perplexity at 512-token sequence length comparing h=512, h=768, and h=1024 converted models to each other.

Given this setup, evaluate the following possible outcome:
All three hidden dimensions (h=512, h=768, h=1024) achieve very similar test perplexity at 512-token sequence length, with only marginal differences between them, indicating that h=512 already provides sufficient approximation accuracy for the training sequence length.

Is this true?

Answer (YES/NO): YES